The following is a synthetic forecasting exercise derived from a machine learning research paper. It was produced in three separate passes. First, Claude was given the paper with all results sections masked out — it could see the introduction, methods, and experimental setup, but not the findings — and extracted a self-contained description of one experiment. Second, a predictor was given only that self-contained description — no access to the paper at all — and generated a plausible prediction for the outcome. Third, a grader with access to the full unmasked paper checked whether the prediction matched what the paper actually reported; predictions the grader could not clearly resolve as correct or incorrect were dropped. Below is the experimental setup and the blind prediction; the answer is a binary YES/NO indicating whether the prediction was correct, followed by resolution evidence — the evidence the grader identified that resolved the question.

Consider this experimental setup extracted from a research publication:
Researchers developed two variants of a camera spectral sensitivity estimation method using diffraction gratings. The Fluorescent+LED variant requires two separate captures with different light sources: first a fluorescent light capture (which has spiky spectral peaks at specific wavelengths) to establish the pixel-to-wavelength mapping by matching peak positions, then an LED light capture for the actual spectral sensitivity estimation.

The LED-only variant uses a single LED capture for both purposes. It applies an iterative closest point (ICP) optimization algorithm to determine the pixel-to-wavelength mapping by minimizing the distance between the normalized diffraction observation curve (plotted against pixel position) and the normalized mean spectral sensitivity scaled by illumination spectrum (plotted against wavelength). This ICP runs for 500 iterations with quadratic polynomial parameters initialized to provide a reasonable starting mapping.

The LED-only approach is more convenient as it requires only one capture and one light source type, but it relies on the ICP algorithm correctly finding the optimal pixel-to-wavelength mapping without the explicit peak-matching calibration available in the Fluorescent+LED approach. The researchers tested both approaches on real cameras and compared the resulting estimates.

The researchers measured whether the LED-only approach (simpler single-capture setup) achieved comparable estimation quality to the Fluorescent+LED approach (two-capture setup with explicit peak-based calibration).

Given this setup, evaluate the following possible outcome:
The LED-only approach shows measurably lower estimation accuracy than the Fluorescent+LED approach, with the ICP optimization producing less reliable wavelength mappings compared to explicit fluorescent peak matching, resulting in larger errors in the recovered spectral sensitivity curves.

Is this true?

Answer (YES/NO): YES